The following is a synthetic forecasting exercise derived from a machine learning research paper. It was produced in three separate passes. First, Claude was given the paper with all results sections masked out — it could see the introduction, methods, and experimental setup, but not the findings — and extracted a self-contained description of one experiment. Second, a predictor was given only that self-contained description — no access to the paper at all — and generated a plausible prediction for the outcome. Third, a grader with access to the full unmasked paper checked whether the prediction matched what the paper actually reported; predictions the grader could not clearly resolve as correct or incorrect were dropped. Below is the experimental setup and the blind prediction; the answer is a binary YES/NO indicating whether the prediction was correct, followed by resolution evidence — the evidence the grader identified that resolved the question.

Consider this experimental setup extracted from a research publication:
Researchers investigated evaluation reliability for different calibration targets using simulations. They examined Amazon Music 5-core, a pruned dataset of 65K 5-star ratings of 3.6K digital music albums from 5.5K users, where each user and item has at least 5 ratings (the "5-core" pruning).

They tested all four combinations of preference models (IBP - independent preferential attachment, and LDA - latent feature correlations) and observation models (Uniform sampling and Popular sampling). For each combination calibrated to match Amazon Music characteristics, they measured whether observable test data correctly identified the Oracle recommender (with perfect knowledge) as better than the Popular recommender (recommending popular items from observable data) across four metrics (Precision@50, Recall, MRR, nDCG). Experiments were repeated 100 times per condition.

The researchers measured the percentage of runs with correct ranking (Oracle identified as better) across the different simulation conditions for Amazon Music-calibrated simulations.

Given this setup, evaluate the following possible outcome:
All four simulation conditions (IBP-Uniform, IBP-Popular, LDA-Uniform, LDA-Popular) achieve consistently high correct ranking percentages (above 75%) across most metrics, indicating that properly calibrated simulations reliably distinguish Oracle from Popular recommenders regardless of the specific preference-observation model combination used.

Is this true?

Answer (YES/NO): YES